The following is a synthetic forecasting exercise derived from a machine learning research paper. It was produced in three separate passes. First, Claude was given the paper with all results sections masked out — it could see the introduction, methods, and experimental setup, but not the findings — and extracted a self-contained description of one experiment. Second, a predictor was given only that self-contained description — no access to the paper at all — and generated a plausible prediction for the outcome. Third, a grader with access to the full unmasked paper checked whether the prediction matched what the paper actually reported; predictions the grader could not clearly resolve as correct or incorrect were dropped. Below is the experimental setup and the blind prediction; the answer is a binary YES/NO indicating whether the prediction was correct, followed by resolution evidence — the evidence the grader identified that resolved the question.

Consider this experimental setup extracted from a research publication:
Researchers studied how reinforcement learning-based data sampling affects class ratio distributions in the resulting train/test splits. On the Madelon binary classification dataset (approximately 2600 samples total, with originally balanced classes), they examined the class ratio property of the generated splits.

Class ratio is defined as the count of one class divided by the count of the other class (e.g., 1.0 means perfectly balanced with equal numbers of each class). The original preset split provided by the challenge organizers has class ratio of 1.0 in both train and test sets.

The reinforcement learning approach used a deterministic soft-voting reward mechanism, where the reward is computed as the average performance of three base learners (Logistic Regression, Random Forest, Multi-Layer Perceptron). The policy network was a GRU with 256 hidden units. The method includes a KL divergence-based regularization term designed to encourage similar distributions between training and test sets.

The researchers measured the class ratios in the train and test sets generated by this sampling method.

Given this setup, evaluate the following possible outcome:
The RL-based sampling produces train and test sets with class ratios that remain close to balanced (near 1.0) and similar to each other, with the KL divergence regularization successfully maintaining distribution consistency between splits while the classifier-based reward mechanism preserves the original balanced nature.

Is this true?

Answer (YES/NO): NO